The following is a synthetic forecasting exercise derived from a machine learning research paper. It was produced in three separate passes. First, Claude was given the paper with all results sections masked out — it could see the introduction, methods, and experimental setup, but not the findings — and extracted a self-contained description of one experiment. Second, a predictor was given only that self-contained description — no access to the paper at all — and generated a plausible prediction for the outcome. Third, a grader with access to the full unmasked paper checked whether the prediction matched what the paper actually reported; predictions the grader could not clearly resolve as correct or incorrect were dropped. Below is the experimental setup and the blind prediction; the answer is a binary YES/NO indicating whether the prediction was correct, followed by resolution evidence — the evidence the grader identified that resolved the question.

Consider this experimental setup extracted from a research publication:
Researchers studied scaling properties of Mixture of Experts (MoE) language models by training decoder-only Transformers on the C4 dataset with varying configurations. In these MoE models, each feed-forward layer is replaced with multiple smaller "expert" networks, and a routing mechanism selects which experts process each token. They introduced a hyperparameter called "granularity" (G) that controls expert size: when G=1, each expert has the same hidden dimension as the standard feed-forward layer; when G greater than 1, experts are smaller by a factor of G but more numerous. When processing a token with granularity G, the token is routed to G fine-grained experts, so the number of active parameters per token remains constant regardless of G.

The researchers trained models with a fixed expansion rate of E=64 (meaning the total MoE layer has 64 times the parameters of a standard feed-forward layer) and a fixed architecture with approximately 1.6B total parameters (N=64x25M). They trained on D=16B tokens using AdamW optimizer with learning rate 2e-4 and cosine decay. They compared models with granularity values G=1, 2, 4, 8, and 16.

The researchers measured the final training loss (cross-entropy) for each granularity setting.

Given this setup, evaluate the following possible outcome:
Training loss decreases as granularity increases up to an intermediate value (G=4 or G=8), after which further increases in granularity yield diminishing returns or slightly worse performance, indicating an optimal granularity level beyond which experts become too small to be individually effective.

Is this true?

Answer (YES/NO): NO